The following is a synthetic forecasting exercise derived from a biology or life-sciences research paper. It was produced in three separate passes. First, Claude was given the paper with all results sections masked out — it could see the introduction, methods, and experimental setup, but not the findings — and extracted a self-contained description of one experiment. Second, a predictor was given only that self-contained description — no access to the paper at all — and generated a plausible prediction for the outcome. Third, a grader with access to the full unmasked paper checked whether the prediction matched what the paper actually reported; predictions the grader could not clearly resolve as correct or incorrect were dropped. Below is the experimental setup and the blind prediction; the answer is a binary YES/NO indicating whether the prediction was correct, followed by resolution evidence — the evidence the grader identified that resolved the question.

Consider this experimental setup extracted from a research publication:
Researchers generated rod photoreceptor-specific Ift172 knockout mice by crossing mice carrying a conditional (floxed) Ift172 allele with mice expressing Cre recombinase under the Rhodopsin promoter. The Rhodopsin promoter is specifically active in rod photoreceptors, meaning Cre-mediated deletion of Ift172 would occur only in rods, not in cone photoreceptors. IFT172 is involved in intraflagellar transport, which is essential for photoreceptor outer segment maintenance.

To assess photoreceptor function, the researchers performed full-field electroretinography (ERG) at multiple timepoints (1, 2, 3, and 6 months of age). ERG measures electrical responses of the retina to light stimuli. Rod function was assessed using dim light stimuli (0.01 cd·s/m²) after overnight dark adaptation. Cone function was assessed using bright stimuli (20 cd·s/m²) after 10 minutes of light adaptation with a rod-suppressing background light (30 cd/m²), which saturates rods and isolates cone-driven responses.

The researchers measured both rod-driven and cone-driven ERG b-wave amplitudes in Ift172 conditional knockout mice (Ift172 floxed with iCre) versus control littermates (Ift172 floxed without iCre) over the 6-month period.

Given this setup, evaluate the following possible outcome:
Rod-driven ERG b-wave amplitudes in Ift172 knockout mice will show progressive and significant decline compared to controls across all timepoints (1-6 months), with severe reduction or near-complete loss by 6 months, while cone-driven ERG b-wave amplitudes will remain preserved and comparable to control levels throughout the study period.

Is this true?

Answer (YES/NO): NO